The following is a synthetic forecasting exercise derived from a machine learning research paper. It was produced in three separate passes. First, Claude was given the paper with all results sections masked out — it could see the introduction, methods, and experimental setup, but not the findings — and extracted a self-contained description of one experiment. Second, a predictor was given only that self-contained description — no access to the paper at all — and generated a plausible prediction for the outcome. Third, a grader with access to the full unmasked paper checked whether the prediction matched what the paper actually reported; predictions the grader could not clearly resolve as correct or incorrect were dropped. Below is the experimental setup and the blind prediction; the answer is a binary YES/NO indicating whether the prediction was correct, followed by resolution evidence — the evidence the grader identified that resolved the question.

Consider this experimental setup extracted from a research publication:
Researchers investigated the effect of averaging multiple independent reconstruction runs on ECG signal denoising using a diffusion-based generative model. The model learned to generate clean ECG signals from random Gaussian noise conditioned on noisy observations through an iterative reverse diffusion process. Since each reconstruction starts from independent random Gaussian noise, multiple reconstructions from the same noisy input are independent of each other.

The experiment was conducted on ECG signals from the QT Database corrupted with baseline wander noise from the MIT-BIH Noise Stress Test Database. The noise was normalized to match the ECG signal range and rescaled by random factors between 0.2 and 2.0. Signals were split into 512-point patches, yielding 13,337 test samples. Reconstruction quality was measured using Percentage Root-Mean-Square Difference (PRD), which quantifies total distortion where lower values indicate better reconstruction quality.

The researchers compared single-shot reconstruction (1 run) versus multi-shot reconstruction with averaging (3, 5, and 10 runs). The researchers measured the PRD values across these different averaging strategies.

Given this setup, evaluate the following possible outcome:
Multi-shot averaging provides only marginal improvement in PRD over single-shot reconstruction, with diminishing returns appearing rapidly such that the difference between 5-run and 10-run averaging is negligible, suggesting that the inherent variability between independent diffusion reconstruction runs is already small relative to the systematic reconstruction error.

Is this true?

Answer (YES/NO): NO